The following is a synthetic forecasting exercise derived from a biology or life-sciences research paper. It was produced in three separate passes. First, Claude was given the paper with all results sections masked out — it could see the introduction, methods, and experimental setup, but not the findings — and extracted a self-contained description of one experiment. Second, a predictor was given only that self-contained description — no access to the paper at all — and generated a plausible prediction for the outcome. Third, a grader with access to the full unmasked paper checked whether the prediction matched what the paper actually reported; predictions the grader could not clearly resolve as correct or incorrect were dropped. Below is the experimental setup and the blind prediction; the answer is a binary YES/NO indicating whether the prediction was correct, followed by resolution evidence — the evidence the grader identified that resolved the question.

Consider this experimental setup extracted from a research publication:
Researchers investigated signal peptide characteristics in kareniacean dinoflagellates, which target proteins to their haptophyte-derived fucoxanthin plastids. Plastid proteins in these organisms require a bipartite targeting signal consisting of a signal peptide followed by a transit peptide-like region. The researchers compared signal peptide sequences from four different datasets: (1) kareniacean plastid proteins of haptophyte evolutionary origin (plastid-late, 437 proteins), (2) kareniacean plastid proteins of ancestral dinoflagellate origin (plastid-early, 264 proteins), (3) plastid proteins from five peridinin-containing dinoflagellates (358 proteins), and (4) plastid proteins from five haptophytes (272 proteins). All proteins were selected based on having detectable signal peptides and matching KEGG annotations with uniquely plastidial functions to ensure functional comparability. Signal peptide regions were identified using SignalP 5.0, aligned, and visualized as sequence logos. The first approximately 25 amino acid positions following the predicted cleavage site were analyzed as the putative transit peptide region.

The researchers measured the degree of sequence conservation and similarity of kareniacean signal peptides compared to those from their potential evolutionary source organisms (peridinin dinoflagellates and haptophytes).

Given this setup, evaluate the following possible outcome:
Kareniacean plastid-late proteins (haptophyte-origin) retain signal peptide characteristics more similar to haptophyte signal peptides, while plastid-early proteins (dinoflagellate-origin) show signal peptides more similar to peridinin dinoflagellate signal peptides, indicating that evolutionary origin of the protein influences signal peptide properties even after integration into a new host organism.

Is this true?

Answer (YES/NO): NO